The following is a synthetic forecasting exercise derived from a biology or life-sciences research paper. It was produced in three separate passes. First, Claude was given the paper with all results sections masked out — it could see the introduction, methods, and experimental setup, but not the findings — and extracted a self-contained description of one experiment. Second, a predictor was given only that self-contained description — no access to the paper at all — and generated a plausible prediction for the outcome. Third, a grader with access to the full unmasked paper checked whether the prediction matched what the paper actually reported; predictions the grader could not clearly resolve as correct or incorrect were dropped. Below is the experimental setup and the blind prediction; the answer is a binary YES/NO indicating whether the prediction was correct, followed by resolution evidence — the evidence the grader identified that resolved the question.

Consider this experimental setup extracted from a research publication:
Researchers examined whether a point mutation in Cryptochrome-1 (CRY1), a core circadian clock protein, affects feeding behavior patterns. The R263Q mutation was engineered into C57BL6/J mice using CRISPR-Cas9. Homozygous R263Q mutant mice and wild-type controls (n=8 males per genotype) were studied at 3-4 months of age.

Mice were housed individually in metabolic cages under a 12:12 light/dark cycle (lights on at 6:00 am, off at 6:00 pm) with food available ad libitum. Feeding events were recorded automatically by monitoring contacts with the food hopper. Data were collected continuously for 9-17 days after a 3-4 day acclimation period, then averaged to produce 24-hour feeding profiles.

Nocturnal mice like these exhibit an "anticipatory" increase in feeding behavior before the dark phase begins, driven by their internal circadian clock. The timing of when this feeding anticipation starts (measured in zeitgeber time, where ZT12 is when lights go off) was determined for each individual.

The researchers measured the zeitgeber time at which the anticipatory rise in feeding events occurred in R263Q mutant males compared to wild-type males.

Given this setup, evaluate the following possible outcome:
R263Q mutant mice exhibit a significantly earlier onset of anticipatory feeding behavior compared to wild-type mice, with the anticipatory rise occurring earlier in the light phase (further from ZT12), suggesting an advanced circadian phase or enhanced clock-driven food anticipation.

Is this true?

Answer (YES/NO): NO